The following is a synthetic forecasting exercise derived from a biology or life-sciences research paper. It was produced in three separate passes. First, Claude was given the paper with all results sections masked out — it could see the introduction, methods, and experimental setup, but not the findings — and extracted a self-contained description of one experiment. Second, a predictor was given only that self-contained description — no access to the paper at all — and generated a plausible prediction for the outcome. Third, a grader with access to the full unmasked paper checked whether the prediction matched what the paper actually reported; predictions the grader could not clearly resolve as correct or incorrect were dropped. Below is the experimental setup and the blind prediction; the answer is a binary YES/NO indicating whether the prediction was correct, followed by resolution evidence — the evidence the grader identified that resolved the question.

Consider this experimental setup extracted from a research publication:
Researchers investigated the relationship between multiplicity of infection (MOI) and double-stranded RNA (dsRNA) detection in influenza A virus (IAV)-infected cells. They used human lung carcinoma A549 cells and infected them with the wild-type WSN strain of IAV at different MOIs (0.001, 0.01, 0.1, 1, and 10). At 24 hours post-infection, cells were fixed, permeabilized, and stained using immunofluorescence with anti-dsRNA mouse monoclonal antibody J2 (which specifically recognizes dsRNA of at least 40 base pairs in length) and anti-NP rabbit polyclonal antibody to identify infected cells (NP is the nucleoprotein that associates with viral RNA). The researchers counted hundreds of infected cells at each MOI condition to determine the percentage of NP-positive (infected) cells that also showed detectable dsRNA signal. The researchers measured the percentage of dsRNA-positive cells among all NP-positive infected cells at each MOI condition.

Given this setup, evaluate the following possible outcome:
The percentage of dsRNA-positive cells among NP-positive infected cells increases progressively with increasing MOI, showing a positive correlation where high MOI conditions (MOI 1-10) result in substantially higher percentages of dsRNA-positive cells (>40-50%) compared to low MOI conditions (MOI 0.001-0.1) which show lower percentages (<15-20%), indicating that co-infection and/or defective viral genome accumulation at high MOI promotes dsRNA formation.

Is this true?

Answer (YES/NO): NO